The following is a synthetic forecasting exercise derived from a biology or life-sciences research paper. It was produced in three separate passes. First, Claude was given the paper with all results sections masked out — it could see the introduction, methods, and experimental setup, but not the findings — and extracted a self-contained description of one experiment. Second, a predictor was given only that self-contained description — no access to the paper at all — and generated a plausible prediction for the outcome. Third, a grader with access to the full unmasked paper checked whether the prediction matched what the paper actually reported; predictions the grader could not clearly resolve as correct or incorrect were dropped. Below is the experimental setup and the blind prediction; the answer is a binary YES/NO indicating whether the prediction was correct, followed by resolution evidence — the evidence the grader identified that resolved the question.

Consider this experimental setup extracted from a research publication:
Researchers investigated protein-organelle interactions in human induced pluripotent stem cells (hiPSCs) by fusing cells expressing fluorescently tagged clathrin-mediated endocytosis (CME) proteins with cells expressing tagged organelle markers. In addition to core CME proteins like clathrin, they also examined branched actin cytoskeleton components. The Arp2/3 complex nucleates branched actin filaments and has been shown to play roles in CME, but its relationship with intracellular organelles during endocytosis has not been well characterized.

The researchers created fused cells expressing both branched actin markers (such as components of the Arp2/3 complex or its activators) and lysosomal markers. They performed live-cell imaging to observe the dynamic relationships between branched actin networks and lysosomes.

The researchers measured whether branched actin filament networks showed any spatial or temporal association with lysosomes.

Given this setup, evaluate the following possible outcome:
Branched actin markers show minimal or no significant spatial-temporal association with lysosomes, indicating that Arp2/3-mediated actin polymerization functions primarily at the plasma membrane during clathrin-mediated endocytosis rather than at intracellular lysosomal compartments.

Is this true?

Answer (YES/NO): NO